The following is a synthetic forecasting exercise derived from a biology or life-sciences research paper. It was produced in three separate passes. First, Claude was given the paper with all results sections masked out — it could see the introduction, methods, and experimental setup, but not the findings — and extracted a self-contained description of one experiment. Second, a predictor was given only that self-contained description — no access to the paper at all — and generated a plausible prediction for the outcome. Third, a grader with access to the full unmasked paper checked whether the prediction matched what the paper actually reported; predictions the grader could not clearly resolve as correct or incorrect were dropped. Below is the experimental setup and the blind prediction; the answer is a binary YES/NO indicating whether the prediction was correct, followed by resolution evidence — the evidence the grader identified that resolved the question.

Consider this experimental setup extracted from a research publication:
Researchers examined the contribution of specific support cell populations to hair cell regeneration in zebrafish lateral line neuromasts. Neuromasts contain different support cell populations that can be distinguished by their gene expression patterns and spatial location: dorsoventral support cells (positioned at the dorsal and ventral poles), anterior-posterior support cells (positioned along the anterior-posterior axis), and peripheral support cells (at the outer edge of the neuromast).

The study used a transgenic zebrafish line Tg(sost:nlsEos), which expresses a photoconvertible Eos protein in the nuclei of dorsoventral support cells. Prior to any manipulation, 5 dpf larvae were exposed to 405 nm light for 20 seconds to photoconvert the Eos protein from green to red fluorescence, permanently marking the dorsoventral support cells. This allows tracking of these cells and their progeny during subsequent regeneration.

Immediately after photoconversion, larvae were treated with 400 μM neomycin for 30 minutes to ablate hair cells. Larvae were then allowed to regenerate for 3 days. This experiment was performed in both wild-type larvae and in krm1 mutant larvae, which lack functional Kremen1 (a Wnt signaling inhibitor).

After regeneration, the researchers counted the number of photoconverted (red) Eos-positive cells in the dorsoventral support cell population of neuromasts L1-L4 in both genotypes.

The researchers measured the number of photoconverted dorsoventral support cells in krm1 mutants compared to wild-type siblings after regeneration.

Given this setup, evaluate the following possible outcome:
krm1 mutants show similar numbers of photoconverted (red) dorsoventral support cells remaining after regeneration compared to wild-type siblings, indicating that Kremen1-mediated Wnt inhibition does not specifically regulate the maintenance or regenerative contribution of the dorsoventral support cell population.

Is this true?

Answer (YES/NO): NO